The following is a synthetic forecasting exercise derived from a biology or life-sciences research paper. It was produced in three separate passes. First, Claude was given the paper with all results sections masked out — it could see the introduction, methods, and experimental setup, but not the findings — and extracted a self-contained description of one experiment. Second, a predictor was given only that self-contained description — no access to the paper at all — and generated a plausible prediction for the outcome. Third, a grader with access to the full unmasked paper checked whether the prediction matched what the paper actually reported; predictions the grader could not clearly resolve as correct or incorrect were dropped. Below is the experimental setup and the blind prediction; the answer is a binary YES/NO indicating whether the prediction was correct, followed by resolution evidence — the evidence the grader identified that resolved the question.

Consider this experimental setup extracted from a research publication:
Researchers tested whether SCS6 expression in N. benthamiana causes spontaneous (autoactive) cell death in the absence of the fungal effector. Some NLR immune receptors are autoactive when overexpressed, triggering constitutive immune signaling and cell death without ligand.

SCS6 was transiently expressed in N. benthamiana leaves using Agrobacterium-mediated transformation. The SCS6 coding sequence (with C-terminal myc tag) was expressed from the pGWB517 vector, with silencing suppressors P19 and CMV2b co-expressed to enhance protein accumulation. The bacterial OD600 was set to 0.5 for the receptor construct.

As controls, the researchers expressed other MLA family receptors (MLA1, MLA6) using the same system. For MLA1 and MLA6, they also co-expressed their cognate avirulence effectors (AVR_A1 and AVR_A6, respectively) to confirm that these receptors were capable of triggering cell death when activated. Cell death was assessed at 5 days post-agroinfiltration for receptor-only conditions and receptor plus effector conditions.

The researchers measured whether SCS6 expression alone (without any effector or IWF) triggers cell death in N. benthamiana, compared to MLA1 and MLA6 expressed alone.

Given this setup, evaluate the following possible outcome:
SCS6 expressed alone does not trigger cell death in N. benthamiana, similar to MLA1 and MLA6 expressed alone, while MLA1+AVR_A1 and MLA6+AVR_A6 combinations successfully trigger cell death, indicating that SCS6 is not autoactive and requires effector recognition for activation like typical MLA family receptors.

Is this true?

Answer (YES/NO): YES